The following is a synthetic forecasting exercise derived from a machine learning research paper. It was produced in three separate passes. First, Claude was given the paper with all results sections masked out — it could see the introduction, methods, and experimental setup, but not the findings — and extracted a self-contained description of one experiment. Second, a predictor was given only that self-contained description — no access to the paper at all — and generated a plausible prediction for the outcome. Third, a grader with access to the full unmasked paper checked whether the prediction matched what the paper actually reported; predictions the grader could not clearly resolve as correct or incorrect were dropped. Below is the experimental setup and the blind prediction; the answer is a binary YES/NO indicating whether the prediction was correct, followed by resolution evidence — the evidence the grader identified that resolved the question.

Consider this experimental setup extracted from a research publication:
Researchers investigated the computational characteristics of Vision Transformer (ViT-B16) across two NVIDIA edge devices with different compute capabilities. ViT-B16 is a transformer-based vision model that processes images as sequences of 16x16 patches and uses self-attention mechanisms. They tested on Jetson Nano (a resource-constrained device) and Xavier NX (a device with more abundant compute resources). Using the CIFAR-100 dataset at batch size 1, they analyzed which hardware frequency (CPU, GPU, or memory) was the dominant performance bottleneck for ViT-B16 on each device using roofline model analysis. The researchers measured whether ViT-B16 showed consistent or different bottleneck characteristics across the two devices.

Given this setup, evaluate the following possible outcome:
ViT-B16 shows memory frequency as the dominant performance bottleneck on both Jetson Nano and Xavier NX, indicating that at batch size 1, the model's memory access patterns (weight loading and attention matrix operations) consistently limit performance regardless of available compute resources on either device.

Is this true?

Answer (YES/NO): NO